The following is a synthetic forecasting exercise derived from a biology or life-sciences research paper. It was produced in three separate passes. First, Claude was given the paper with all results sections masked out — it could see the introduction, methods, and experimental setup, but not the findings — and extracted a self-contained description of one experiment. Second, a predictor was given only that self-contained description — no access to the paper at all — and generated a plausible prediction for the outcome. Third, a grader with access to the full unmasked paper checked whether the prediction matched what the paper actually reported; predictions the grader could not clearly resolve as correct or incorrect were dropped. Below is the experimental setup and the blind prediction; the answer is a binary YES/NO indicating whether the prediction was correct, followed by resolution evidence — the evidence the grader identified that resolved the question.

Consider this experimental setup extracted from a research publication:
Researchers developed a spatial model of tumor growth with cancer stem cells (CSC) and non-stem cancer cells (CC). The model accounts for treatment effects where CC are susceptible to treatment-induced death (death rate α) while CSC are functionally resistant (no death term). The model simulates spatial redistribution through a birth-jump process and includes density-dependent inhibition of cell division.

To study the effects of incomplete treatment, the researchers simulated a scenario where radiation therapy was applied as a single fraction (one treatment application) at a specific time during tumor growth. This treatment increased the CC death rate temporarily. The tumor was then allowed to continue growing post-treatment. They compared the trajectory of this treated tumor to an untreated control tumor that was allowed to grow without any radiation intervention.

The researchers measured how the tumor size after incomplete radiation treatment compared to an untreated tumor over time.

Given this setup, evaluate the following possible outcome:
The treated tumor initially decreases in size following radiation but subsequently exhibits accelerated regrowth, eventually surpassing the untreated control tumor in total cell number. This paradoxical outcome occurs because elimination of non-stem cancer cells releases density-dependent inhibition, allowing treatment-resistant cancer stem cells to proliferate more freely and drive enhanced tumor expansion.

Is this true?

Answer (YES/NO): YES